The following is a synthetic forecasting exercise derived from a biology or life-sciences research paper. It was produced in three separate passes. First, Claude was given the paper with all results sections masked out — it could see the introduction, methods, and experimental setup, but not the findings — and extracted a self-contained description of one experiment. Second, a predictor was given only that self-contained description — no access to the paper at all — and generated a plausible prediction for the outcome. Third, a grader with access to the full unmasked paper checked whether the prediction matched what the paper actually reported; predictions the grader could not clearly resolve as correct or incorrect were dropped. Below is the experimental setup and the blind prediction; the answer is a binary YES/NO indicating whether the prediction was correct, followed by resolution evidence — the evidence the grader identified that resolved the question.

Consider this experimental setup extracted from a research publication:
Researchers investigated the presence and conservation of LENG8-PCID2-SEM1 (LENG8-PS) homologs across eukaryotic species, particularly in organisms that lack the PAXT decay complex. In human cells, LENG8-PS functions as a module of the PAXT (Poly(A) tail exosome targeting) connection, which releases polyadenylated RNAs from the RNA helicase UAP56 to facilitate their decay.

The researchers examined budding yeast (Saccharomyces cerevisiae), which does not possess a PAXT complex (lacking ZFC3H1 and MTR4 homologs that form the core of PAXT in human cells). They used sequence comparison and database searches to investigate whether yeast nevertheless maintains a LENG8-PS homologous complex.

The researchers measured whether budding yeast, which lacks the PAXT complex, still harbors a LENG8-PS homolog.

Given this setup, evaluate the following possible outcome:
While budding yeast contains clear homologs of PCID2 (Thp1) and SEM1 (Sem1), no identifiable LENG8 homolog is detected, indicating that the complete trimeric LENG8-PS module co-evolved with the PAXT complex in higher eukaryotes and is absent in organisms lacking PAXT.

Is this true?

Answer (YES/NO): NO